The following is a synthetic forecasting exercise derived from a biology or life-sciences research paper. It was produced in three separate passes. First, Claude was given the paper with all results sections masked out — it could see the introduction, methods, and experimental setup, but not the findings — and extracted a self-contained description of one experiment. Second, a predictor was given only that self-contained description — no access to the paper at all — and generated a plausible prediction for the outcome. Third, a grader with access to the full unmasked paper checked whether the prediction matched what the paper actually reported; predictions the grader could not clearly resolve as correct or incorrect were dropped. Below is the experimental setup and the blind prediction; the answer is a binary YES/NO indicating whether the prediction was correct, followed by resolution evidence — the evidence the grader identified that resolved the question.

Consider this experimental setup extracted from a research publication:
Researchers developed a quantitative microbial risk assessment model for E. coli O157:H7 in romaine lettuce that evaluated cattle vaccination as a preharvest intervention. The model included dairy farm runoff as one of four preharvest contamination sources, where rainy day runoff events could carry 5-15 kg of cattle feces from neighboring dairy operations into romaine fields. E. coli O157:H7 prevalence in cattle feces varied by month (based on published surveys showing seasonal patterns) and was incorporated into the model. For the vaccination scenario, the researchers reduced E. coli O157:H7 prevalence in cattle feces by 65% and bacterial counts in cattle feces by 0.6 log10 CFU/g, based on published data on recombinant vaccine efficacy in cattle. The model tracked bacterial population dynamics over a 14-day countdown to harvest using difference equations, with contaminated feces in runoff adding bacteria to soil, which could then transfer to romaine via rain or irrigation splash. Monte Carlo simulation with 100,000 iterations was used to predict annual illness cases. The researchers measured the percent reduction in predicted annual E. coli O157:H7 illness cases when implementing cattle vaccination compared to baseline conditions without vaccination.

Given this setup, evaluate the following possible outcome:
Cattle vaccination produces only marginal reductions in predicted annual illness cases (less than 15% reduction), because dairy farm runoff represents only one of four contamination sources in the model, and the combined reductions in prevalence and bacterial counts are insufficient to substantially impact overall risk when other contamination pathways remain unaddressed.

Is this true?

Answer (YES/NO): NO